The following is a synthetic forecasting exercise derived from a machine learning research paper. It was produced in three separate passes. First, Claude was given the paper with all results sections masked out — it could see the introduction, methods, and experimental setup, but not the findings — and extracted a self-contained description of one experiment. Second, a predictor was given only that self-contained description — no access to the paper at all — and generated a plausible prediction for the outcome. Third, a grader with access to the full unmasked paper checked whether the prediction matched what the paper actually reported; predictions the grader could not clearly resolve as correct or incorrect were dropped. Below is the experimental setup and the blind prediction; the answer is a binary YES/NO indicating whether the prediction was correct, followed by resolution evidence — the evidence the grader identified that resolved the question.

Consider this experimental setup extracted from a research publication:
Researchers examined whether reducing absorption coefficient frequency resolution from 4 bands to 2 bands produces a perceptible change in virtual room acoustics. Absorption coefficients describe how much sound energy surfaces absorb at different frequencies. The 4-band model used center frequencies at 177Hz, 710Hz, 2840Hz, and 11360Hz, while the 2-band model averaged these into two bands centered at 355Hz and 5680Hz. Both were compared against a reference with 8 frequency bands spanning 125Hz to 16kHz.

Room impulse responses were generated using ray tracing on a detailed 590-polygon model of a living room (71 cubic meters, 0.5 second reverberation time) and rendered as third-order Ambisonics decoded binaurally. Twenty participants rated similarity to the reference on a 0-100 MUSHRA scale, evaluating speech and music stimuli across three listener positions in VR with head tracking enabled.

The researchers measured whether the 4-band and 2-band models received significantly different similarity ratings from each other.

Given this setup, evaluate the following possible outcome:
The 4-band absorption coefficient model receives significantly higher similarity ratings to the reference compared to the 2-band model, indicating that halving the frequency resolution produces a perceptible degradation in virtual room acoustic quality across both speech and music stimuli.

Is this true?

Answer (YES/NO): YES